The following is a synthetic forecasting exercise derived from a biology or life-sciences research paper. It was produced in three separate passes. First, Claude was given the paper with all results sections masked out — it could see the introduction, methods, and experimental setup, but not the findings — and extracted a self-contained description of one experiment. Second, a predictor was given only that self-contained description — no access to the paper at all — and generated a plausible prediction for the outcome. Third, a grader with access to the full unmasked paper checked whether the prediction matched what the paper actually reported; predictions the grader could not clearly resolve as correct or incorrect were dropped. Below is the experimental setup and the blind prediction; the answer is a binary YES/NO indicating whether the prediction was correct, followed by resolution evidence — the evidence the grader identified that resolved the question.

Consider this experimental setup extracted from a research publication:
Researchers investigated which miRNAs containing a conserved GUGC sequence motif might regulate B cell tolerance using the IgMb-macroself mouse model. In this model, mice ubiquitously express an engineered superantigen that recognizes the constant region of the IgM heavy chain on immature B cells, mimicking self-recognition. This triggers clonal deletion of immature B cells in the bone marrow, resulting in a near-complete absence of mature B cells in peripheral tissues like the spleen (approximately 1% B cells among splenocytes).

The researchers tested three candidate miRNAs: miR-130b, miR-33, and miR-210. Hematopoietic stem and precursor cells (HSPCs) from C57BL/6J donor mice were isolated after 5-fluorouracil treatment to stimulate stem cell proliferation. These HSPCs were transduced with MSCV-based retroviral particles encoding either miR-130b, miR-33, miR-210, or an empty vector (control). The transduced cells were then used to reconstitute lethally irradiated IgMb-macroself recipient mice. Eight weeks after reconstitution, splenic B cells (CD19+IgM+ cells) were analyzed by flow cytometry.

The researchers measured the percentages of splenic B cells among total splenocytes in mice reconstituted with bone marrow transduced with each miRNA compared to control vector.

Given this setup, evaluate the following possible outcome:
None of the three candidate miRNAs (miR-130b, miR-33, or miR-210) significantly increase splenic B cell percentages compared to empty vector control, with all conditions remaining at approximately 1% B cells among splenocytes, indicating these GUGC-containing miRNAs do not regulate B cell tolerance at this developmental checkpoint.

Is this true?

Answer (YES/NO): NO